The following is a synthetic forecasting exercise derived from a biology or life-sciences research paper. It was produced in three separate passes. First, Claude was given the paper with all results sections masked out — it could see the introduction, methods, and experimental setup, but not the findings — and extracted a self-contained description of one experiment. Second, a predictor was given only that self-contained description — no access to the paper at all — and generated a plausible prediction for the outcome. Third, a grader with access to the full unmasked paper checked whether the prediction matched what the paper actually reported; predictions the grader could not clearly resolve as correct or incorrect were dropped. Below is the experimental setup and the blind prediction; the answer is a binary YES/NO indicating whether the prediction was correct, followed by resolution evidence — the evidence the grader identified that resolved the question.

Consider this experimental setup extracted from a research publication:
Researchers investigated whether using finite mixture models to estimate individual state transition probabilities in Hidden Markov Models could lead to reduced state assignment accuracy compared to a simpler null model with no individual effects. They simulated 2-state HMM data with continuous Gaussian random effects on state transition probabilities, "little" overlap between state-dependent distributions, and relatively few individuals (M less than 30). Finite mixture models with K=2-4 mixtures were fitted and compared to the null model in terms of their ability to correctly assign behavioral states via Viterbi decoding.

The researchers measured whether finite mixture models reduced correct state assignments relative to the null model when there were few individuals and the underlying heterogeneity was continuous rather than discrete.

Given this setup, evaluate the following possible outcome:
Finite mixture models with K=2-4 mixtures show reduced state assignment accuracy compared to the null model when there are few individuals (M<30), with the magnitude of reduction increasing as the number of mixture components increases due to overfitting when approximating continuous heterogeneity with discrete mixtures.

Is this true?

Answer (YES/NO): NO